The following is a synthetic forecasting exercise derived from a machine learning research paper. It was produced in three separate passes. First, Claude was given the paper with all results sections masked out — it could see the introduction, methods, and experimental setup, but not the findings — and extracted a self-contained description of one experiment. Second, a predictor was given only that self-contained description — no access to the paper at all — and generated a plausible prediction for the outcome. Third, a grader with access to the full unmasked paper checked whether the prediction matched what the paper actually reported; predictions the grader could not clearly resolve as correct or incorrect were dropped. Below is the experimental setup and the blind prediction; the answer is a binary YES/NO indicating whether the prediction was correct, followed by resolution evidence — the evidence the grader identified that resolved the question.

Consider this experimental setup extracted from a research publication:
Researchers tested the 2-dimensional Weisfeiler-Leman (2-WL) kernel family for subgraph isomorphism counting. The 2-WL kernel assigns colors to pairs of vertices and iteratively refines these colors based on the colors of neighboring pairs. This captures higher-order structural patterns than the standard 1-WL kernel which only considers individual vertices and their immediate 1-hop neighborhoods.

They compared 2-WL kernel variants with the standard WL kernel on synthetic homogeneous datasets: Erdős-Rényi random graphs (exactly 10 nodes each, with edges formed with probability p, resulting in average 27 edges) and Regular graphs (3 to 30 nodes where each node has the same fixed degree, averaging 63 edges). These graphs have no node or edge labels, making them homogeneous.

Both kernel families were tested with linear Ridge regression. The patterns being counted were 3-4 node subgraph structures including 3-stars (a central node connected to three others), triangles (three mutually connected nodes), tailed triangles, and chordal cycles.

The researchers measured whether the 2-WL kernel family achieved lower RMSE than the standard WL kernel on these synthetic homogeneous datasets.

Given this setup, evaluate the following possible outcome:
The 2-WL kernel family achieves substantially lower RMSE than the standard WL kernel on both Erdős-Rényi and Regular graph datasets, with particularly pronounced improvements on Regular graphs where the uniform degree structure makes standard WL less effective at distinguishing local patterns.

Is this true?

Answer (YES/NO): NO